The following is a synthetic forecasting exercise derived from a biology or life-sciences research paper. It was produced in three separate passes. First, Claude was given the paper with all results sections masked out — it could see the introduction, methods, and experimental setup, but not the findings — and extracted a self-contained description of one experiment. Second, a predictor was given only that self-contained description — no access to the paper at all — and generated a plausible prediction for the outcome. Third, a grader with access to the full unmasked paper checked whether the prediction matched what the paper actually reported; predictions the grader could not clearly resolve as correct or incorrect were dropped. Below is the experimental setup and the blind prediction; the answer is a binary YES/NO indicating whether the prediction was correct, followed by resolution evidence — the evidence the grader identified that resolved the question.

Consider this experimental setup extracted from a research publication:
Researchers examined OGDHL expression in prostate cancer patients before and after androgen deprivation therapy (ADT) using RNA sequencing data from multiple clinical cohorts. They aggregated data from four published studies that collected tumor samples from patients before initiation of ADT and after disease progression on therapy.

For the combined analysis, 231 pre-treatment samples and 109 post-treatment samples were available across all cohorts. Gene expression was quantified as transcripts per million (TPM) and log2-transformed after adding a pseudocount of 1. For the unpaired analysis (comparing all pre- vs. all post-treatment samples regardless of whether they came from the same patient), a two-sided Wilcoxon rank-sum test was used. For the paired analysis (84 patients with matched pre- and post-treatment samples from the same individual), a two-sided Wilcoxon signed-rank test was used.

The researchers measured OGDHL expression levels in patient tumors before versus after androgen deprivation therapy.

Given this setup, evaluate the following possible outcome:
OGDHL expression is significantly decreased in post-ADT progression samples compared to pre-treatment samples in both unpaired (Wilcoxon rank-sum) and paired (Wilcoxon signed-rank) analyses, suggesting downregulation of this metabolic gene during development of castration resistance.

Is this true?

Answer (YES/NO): YES